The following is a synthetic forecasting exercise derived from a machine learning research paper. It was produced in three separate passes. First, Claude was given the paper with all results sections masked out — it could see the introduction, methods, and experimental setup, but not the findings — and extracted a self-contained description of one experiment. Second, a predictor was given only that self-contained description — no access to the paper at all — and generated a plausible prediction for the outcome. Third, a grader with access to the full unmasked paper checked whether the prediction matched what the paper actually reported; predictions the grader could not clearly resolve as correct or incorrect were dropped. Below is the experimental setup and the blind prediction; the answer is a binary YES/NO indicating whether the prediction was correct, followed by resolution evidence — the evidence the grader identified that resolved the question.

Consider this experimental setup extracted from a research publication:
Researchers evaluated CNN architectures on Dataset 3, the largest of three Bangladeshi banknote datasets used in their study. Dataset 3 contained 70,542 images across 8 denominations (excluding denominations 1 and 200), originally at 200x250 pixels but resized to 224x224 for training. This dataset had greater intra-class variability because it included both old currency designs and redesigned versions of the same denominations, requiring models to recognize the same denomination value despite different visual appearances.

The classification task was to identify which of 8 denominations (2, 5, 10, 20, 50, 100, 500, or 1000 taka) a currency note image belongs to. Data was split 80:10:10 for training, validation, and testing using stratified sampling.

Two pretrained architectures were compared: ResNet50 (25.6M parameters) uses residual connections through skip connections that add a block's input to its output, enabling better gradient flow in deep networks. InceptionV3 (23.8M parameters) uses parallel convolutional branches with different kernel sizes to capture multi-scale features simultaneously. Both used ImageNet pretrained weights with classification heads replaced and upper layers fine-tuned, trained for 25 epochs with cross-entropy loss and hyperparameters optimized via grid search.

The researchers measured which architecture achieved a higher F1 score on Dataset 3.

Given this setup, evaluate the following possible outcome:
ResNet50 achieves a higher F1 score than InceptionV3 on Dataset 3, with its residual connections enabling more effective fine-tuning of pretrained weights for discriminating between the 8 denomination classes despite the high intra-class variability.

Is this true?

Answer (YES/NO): NO